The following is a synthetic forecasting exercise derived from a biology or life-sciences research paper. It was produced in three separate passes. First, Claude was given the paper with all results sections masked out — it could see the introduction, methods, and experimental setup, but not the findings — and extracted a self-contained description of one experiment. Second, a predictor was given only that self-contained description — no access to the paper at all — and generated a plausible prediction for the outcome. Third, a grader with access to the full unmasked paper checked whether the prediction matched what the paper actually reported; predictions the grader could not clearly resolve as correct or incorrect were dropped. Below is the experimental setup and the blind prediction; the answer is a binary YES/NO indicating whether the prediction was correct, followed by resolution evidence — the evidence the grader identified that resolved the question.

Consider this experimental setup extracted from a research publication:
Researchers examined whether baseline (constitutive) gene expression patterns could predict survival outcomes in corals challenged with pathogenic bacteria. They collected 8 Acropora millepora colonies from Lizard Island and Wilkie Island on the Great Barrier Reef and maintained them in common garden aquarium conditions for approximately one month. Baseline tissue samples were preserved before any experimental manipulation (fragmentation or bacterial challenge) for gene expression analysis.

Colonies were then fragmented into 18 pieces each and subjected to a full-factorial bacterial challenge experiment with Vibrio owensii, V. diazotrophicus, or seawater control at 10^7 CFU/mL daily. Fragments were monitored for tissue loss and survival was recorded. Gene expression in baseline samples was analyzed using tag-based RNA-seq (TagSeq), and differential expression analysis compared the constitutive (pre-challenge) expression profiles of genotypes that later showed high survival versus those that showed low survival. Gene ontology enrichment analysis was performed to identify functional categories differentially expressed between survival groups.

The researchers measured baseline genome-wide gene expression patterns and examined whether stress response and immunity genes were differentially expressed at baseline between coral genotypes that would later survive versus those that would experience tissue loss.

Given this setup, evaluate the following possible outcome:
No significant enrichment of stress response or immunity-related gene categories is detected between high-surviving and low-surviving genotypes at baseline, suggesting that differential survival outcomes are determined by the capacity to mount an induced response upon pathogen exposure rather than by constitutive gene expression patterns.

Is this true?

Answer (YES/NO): NO